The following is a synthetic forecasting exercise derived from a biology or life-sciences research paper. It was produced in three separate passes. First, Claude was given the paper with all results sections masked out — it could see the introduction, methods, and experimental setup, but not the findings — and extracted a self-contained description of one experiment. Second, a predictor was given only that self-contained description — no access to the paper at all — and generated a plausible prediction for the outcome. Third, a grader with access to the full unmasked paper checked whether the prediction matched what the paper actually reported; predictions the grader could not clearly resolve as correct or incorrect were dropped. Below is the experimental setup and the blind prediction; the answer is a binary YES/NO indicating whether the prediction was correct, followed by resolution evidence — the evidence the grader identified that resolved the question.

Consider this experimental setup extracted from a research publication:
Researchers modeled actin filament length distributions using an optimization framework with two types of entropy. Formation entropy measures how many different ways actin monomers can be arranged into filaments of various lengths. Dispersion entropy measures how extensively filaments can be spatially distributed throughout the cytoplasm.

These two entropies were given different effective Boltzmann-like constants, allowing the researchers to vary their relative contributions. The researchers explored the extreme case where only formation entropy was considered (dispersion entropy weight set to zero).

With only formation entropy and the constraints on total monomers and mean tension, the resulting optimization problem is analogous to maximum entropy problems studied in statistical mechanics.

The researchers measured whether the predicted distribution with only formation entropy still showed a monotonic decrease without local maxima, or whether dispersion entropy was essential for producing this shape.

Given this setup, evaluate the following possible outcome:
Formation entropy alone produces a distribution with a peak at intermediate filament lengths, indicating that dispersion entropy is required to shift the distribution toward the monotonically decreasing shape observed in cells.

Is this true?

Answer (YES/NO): NO